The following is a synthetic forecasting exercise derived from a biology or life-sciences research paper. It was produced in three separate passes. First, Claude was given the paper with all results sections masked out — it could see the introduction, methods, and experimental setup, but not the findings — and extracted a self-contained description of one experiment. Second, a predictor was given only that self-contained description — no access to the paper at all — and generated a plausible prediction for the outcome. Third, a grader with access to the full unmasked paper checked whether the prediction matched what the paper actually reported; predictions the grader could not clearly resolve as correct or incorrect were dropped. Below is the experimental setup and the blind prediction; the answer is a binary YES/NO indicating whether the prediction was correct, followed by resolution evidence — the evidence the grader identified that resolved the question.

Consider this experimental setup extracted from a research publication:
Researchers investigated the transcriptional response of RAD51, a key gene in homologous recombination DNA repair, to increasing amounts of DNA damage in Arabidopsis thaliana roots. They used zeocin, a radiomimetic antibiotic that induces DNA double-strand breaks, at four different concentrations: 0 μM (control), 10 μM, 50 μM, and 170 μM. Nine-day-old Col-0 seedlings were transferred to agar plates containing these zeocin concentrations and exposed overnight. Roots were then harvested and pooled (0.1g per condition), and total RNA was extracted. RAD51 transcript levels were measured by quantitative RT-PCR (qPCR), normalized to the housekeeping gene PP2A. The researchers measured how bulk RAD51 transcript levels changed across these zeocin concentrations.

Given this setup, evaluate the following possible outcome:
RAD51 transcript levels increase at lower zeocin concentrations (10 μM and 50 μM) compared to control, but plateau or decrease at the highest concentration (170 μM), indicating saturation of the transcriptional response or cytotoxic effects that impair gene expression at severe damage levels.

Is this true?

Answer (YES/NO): NO